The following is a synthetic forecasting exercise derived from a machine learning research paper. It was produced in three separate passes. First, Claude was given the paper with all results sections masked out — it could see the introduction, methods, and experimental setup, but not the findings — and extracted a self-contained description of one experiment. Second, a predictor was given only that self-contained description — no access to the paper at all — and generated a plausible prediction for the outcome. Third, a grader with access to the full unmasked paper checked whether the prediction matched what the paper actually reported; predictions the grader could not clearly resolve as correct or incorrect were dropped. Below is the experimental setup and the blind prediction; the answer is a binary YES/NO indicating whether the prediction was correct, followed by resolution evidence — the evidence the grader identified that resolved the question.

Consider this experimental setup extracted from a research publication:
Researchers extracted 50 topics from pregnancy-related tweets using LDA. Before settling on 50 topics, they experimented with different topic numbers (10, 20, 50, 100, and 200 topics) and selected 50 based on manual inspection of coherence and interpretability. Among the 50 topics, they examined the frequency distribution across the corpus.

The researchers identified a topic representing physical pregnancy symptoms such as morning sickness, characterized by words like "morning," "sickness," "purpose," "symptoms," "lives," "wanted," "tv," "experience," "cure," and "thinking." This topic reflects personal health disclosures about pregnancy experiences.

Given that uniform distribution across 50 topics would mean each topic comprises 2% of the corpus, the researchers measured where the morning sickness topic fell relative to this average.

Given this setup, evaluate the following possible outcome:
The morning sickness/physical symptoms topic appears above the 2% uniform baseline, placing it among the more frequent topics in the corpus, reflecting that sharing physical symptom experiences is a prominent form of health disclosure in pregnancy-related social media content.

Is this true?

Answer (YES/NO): NO